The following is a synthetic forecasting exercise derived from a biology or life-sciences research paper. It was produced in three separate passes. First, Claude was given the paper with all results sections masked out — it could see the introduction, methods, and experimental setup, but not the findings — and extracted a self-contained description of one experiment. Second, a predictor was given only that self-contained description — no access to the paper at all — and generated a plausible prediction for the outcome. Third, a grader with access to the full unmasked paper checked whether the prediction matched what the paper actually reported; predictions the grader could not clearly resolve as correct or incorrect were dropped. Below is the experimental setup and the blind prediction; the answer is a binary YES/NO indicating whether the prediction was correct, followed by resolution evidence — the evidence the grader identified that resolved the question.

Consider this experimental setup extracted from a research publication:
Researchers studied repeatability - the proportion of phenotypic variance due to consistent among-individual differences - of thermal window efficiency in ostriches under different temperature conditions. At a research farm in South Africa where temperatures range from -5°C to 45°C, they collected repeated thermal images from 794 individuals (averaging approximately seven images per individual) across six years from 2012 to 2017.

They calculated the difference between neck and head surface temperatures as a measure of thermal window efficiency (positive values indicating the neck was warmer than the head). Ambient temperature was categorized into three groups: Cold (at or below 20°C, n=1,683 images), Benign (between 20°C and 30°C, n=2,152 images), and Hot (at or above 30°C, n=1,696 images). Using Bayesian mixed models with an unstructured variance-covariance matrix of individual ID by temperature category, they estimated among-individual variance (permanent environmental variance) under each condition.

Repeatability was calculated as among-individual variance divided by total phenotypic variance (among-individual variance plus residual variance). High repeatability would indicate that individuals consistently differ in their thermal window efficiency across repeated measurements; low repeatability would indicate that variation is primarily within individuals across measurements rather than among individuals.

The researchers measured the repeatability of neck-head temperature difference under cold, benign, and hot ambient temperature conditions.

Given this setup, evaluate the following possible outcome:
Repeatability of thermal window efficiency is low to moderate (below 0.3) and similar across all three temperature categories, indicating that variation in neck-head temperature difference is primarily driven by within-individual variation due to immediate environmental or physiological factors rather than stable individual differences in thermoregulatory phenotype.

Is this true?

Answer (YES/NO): YES